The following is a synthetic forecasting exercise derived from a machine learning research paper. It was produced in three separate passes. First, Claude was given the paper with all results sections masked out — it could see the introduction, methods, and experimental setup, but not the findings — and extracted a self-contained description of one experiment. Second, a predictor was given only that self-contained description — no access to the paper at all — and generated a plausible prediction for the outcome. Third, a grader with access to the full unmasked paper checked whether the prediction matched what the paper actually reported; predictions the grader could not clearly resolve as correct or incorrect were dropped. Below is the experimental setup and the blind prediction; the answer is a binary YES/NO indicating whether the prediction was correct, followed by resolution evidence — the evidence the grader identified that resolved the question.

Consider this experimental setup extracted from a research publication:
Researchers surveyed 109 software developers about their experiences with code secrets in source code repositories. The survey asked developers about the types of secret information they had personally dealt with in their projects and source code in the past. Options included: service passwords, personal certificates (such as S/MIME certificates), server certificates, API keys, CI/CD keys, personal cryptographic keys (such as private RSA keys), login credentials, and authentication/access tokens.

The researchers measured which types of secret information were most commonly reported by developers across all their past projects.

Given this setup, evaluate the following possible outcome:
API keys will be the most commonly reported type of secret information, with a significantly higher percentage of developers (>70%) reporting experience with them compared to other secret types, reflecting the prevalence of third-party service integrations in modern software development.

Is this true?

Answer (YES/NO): NO